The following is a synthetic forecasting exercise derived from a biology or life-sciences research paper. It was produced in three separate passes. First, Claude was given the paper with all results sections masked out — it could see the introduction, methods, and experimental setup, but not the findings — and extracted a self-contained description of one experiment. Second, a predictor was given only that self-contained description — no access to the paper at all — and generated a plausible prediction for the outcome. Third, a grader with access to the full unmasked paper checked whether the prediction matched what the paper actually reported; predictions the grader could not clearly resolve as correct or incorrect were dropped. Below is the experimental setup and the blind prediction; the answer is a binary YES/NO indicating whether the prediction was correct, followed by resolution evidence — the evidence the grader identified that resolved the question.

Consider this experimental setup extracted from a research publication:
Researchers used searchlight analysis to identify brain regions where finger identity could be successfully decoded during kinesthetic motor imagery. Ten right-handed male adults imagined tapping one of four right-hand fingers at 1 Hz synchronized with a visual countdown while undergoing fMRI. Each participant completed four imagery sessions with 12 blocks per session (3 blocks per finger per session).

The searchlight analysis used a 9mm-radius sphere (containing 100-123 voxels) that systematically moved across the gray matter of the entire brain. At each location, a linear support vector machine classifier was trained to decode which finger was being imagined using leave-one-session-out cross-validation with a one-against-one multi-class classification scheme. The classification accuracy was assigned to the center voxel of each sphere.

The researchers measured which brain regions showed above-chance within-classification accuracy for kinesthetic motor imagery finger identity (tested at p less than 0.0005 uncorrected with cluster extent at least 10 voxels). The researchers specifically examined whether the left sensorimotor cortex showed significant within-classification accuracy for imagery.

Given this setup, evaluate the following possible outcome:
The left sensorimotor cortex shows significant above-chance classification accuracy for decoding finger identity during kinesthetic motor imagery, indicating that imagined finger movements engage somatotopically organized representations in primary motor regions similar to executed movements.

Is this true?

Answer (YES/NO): NO